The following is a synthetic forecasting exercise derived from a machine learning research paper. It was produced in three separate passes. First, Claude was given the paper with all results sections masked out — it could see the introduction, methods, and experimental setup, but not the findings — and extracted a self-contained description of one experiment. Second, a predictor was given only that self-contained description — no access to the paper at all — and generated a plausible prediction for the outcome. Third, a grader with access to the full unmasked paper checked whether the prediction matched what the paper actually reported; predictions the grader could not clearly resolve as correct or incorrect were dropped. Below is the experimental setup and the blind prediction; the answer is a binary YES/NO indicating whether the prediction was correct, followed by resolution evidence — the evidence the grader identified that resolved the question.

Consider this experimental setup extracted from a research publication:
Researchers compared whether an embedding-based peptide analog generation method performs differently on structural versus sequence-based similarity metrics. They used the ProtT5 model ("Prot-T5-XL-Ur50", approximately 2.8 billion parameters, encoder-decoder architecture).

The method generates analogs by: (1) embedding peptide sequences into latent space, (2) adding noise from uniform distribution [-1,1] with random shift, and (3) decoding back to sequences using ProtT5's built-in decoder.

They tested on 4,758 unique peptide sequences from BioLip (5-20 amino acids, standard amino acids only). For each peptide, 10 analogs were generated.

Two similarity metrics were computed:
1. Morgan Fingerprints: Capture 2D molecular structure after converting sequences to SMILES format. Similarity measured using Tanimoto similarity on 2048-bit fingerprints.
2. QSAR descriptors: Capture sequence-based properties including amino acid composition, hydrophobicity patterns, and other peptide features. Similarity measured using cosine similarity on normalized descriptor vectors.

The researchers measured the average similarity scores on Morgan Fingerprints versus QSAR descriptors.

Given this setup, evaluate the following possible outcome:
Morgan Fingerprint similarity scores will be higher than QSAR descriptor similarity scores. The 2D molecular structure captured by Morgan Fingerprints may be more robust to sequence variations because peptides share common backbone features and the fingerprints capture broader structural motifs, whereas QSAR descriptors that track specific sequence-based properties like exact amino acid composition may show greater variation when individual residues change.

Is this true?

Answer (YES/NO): NO